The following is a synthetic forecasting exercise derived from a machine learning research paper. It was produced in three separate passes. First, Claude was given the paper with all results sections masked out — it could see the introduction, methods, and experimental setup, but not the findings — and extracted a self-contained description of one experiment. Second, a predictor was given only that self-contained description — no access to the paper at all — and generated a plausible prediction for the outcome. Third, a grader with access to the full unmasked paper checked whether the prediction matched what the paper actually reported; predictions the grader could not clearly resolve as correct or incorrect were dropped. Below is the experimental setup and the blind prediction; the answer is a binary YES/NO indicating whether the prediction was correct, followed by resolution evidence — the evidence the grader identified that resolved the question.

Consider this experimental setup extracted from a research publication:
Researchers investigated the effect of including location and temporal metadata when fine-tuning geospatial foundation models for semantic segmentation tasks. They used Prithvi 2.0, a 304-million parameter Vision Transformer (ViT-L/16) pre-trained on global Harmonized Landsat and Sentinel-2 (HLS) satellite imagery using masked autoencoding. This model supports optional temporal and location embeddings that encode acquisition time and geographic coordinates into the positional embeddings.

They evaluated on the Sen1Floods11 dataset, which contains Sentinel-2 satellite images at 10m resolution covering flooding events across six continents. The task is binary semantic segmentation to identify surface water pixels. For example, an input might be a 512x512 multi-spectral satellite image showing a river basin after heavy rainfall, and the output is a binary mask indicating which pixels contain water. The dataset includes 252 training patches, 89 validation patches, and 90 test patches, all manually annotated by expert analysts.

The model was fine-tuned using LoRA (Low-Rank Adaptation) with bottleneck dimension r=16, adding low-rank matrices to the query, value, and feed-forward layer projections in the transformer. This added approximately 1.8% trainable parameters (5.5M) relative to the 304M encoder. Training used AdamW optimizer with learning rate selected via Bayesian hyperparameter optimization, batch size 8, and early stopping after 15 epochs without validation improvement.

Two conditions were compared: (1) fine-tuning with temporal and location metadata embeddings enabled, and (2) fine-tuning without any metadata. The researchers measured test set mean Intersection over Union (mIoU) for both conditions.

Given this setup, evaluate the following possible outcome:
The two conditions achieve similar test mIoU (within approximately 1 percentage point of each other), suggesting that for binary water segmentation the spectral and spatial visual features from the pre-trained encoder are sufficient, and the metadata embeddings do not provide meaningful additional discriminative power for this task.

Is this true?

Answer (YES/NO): YES